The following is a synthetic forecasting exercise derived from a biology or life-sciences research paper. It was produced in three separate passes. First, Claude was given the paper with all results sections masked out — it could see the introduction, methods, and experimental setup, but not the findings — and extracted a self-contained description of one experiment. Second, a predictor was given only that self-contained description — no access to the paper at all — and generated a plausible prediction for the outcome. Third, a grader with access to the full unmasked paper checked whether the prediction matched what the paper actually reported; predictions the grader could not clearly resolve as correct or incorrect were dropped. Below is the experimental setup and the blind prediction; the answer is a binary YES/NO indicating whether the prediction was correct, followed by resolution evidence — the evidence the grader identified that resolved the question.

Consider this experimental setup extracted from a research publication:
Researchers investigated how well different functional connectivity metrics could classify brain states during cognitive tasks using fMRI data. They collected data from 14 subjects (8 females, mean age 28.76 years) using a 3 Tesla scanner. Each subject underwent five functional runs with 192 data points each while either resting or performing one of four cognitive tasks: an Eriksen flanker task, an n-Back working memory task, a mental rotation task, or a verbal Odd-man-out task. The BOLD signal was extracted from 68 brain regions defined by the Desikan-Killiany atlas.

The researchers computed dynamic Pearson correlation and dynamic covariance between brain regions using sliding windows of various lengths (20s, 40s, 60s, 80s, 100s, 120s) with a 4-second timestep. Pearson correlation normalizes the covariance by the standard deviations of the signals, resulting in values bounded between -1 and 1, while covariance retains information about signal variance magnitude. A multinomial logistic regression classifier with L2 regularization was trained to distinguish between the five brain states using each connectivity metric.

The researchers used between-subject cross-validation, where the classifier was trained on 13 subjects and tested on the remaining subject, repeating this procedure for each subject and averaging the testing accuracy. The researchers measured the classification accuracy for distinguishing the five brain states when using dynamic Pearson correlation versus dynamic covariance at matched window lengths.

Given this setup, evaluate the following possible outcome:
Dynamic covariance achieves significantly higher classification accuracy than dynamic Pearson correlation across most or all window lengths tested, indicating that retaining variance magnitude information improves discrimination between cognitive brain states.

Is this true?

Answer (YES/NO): YES